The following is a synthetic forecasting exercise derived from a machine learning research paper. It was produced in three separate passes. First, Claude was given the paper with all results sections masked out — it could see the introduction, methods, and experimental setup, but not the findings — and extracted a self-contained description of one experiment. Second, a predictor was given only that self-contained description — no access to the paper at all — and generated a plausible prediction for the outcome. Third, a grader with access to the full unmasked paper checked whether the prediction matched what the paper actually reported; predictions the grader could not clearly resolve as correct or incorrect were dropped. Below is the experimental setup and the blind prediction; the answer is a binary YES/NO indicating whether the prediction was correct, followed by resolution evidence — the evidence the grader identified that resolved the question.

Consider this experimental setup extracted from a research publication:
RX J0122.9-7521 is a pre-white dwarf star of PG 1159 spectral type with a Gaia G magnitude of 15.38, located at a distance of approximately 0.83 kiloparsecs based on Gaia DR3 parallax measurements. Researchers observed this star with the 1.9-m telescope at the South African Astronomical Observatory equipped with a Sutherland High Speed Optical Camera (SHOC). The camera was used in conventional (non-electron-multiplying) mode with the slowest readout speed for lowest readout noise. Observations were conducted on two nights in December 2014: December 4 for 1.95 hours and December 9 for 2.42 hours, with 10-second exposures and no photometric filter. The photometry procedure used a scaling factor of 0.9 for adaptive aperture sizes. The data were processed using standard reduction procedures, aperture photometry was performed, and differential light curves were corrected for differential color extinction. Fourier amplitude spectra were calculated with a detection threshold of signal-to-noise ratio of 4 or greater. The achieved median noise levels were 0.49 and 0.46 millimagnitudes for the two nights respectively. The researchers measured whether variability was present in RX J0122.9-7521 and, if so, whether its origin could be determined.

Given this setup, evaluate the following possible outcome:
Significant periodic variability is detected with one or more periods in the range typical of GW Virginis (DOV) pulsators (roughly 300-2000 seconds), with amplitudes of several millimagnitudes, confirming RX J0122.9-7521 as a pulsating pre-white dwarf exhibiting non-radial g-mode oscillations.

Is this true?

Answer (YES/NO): NO